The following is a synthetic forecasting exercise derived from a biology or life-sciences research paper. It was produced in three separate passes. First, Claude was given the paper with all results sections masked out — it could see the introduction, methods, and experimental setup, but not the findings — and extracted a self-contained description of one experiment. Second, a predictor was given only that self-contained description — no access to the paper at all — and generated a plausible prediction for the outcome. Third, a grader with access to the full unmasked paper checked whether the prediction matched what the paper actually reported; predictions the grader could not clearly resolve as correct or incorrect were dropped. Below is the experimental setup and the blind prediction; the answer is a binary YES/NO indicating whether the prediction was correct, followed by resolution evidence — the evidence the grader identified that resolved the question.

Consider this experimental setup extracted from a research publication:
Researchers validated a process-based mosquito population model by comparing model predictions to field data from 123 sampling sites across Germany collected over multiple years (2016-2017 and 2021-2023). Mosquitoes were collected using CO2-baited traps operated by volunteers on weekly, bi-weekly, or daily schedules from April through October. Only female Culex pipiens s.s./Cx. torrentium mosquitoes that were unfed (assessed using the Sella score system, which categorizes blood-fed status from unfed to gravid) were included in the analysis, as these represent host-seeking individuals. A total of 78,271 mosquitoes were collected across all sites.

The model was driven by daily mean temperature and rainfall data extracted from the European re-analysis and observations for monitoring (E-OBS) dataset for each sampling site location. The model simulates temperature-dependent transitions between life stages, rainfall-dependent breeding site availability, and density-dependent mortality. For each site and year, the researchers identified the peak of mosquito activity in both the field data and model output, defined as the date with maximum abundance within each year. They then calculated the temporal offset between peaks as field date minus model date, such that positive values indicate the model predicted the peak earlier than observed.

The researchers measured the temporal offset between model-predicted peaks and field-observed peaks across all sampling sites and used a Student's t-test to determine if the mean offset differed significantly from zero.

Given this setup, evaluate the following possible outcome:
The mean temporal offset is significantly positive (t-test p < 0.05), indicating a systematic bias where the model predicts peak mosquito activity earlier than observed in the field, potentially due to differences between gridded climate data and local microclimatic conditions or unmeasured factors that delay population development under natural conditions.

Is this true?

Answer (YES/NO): NO